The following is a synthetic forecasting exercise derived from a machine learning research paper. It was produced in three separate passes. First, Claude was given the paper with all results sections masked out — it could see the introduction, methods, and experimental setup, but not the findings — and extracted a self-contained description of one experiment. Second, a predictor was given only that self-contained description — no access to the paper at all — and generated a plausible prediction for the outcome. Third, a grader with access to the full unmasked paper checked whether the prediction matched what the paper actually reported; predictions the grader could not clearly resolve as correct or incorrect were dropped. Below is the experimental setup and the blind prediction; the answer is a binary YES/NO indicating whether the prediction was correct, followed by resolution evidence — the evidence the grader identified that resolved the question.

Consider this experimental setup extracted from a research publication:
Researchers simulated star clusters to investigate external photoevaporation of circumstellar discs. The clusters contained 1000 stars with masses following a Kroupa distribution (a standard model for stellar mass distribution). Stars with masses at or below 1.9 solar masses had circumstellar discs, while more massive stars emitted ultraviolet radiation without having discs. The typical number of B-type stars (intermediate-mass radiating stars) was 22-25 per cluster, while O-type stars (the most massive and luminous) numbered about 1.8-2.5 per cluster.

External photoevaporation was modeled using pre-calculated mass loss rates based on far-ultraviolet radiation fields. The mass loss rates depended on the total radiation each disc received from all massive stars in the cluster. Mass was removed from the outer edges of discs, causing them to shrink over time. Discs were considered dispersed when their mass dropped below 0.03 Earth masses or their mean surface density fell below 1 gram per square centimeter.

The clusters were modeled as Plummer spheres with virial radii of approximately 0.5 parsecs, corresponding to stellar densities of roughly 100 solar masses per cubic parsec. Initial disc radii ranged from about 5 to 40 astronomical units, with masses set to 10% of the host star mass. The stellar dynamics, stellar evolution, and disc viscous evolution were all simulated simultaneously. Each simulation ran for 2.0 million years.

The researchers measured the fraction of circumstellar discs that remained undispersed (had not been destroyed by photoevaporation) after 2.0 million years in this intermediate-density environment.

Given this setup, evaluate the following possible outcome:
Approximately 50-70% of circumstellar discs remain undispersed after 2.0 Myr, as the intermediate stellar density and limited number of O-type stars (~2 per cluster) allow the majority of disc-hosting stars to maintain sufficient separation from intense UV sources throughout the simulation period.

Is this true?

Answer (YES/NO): NO